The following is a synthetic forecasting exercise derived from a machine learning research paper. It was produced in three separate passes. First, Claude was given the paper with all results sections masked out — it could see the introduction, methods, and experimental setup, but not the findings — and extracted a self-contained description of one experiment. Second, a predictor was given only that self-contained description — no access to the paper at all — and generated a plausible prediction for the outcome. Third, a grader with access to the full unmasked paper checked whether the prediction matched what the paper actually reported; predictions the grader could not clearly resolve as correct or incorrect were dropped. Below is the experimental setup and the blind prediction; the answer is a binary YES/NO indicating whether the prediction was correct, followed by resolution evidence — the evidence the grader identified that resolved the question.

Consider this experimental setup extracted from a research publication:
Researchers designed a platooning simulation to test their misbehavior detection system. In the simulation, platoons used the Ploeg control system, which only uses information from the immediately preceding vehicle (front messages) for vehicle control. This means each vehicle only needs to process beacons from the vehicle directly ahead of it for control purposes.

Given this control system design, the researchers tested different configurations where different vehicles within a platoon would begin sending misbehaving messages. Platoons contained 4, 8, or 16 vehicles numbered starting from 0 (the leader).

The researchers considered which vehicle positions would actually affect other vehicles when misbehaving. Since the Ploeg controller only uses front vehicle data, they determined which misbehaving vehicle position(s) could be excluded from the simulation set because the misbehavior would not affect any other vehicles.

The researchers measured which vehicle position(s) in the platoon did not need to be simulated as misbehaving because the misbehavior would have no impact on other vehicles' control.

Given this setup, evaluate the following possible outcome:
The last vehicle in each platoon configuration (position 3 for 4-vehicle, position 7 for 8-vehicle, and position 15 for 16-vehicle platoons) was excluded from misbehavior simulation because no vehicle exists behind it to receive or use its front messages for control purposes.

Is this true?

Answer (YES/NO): NO